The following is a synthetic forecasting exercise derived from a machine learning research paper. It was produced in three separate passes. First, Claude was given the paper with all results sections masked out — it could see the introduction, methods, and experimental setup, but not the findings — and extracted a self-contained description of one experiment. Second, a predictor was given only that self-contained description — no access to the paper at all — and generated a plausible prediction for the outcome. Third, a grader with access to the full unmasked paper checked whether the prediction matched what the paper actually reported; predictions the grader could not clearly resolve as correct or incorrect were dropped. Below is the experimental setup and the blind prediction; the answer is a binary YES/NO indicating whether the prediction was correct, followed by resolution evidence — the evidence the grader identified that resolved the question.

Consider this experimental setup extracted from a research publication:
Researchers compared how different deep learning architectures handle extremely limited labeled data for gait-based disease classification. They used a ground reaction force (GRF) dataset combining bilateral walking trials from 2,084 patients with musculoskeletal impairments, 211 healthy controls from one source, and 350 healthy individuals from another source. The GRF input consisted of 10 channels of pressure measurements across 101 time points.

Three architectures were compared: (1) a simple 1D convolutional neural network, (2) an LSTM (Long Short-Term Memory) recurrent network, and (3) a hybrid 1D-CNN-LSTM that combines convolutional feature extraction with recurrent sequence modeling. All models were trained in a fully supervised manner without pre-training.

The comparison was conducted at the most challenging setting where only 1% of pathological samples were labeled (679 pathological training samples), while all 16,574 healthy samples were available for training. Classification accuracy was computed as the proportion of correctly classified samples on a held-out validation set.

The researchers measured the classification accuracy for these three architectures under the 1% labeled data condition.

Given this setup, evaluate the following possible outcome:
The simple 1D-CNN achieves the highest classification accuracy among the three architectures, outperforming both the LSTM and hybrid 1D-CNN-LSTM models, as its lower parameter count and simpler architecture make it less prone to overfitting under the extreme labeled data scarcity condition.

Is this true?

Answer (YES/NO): NO